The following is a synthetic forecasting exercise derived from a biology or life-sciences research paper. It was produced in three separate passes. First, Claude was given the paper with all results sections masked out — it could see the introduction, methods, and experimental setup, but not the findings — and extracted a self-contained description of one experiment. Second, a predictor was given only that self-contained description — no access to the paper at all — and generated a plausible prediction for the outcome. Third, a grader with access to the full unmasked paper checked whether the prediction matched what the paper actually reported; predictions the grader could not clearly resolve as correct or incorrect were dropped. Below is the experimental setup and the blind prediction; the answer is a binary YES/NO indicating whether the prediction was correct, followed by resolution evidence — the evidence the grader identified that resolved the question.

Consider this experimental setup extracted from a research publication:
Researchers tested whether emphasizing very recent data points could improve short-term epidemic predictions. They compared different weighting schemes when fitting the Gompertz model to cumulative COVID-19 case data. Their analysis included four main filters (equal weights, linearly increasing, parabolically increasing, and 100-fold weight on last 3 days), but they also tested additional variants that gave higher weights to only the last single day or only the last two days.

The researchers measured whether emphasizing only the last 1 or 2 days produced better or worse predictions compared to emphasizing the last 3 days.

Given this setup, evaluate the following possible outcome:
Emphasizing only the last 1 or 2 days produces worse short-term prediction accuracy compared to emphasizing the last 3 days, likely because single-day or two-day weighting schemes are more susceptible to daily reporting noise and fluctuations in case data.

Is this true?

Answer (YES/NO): YES